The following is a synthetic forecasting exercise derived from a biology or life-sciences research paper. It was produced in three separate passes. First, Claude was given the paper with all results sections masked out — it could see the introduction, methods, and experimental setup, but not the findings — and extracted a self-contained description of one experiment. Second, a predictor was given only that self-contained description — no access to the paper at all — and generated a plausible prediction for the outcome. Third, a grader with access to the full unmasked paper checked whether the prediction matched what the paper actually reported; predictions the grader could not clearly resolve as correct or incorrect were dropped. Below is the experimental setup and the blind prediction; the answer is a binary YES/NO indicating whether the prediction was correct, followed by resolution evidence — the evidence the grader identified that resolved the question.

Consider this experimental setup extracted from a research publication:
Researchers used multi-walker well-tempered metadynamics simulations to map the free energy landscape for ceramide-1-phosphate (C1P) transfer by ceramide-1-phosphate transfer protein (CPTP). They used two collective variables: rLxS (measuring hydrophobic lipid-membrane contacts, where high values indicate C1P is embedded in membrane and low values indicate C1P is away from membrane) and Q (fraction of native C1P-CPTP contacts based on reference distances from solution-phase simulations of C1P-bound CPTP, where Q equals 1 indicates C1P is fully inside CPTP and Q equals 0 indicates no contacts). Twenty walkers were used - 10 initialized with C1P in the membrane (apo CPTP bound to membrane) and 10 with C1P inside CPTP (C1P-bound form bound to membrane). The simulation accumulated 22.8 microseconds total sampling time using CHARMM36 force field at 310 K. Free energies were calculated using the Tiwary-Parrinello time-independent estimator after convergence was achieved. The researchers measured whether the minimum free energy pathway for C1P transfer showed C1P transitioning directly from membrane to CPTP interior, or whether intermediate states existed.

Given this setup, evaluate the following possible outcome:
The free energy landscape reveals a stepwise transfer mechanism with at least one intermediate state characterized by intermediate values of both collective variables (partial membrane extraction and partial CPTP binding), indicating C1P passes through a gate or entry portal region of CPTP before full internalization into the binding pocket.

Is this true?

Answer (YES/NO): YES